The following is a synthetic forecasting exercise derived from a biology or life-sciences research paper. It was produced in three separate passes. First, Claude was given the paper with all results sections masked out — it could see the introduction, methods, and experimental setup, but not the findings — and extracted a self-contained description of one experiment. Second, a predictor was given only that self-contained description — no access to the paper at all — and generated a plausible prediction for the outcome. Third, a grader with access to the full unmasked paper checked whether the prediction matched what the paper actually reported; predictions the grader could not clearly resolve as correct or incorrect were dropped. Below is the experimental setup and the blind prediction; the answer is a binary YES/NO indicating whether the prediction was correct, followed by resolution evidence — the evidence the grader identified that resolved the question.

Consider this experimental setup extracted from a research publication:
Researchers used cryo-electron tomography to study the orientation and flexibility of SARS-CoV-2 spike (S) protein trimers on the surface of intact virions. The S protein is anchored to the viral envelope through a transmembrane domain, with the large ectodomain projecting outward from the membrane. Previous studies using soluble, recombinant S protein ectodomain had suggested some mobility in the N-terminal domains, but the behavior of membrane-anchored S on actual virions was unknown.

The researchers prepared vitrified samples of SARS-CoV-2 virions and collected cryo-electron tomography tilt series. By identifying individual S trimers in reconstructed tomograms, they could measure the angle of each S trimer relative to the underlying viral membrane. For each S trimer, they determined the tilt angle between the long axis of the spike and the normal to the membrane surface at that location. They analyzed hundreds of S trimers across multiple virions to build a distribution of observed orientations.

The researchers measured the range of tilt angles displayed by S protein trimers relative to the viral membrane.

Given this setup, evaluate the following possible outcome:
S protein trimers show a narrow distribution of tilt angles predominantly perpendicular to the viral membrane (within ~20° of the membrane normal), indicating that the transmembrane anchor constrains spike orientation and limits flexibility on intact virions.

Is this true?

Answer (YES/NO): NO